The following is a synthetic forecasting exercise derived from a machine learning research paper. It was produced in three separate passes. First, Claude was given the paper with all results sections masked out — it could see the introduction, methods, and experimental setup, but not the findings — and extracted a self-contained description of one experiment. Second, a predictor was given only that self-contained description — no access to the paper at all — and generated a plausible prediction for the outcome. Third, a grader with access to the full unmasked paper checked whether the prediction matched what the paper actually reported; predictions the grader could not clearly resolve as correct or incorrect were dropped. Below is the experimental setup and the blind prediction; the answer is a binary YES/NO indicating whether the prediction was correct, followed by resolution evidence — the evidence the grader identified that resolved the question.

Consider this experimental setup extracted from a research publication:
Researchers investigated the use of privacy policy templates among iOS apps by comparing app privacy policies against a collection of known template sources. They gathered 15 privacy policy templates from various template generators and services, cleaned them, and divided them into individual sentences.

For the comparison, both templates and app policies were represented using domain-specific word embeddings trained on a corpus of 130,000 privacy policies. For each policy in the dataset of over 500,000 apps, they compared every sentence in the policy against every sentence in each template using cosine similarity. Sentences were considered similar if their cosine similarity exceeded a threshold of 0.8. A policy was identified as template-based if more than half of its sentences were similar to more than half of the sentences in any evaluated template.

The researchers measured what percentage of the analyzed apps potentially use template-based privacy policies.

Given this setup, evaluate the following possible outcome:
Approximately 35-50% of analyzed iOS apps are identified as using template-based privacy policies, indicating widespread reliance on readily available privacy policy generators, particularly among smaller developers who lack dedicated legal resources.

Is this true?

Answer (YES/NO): NO